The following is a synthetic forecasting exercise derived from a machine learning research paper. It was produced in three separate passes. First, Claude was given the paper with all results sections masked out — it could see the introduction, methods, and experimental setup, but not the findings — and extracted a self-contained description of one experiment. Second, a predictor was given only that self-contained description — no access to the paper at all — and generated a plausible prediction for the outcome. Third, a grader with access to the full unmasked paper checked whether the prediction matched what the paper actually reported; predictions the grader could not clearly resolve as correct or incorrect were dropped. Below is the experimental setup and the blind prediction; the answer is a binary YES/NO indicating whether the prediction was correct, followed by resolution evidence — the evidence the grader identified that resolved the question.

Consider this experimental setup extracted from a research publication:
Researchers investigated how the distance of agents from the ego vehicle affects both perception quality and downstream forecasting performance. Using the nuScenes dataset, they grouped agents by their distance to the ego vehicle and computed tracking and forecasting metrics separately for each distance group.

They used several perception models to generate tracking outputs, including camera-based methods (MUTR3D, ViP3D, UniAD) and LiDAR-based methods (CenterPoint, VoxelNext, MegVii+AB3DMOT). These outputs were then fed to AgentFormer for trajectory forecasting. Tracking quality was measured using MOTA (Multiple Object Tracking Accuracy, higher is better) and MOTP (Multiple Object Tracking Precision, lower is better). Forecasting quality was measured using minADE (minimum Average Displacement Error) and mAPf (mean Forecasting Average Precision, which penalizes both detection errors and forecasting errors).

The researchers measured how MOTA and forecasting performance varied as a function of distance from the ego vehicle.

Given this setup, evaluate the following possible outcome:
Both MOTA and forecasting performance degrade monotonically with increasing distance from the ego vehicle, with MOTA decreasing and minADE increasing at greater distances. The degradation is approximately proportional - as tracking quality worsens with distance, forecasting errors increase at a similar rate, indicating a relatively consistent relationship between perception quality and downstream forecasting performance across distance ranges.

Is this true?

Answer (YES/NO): NO